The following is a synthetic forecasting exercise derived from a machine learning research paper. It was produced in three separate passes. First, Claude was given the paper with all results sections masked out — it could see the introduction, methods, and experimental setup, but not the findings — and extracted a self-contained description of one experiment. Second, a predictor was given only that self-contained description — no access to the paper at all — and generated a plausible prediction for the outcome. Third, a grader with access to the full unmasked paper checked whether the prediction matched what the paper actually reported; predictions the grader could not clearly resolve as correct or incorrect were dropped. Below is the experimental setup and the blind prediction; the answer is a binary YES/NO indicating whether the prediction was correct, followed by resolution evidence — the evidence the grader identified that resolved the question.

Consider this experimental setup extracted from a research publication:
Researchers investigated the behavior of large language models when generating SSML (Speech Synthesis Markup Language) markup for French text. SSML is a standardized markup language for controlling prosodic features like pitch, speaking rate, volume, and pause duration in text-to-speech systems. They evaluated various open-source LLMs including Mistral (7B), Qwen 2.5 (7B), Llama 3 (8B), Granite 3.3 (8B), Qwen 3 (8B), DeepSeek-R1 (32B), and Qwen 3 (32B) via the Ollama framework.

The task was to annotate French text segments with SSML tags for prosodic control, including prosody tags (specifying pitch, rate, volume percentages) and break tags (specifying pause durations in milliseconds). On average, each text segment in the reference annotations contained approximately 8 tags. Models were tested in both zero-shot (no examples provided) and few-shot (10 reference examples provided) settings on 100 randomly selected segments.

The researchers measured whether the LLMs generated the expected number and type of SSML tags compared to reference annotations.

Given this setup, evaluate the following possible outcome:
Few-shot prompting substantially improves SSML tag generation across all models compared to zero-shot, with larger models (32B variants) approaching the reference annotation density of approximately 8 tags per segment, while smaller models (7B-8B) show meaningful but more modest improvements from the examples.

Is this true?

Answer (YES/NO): NO